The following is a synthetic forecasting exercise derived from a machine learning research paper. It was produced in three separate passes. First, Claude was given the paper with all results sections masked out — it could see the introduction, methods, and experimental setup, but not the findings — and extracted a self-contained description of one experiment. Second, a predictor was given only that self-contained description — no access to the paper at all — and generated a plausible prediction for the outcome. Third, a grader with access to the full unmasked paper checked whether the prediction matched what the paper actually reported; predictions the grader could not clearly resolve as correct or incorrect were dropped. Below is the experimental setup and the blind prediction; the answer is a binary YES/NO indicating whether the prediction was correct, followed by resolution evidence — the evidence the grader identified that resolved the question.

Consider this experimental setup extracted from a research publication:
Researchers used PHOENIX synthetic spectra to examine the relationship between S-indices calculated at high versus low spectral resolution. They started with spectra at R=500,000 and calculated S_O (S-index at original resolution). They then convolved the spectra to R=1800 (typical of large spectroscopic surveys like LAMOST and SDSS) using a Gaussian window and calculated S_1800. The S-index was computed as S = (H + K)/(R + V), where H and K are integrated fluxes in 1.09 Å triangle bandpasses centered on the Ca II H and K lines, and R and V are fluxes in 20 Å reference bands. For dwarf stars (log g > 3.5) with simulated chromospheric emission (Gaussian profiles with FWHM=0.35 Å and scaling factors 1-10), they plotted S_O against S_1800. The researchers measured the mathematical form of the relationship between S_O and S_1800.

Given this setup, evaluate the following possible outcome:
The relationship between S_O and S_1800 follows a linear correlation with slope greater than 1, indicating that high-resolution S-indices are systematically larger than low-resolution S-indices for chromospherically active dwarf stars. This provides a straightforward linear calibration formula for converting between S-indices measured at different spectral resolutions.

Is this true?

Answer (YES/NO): YES